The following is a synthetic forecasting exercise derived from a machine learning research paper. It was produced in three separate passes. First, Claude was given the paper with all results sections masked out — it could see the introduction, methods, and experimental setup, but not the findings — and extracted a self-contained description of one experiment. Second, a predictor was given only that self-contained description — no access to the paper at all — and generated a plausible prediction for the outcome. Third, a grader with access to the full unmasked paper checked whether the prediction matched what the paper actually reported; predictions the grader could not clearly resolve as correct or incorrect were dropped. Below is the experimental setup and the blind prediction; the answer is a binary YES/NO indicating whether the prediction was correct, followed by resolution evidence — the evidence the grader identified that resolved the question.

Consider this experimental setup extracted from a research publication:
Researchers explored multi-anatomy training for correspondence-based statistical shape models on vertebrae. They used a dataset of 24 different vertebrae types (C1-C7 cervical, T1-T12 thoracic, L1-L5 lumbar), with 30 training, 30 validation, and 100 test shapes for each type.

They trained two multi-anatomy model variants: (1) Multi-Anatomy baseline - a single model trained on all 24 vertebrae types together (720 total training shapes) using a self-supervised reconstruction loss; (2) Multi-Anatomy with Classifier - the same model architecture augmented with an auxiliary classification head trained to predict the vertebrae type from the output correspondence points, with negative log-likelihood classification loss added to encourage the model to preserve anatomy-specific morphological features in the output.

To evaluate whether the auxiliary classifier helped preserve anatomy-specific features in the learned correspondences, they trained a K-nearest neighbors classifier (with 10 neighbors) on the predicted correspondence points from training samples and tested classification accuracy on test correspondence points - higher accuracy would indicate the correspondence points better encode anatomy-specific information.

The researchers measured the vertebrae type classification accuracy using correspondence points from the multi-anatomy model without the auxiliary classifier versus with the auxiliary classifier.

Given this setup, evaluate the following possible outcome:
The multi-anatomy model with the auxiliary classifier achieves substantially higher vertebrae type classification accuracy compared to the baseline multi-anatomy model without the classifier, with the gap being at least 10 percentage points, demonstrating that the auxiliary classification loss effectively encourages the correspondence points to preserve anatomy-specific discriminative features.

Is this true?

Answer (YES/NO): NO